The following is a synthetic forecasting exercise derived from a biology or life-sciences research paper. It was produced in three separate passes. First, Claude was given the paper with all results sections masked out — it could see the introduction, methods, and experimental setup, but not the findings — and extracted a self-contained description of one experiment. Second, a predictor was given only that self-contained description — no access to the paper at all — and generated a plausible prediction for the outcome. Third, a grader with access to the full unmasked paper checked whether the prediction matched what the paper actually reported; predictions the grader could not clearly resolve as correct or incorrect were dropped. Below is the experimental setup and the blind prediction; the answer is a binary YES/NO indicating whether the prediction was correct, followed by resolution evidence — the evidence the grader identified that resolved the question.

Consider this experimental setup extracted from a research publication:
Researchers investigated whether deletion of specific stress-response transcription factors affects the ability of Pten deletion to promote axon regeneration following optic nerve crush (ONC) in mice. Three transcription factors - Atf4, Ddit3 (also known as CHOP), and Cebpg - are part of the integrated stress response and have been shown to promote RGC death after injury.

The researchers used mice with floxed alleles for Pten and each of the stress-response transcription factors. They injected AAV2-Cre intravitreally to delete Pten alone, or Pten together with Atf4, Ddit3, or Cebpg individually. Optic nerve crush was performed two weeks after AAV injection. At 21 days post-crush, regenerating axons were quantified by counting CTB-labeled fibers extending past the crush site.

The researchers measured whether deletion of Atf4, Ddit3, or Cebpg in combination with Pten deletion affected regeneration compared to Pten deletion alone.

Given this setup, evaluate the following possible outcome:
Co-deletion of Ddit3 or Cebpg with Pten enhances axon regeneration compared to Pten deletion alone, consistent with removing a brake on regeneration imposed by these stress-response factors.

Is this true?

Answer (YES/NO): NO